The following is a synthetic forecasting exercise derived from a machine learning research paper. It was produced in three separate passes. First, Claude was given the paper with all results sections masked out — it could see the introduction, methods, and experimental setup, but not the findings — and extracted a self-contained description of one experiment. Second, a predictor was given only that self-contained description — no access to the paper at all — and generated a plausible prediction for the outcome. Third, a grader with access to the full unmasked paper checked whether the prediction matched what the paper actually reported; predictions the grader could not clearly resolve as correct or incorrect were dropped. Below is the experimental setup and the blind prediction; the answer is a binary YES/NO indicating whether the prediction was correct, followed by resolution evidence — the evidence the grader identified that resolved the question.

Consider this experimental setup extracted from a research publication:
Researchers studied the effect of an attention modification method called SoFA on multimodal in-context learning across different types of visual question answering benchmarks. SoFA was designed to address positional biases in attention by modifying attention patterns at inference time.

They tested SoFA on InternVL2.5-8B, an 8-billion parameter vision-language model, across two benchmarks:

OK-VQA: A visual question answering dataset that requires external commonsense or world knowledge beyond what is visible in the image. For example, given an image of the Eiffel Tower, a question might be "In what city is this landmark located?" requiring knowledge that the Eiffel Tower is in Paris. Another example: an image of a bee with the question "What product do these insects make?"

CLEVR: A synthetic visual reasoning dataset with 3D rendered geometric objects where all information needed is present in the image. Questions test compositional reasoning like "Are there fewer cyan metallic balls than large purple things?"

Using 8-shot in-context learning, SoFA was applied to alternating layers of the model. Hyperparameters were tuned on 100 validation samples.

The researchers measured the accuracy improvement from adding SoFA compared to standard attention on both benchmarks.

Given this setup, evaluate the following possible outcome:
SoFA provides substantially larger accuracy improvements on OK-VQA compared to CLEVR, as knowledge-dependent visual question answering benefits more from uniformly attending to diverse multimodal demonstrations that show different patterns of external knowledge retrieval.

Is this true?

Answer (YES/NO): NO